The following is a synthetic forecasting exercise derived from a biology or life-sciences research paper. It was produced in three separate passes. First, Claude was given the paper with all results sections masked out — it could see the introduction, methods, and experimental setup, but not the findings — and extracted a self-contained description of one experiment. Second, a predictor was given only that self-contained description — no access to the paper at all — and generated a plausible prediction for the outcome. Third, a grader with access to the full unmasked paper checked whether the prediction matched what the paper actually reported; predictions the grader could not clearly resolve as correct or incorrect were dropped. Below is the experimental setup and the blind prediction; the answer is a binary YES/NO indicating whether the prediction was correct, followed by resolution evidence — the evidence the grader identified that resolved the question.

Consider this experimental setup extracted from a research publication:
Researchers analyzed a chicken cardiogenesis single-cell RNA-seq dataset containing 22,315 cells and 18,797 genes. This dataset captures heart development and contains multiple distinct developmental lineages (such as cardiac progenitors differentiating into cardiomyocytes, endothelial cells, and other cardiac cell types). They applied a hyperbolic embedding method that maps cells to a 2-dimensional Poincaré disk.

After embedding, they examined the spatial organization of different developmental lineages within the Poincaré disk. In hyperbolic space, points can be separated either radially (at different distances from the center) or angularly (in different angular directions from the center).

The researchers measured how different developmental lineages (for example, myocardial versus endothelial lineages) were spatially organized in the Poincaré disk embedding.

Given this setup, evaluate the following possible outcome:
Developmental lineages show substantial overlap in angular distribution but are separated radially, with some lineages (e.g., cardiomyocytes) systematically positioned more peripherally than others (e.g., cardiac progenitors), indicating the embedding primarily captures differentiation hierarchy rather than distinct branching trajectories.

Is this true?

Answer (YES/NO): NO